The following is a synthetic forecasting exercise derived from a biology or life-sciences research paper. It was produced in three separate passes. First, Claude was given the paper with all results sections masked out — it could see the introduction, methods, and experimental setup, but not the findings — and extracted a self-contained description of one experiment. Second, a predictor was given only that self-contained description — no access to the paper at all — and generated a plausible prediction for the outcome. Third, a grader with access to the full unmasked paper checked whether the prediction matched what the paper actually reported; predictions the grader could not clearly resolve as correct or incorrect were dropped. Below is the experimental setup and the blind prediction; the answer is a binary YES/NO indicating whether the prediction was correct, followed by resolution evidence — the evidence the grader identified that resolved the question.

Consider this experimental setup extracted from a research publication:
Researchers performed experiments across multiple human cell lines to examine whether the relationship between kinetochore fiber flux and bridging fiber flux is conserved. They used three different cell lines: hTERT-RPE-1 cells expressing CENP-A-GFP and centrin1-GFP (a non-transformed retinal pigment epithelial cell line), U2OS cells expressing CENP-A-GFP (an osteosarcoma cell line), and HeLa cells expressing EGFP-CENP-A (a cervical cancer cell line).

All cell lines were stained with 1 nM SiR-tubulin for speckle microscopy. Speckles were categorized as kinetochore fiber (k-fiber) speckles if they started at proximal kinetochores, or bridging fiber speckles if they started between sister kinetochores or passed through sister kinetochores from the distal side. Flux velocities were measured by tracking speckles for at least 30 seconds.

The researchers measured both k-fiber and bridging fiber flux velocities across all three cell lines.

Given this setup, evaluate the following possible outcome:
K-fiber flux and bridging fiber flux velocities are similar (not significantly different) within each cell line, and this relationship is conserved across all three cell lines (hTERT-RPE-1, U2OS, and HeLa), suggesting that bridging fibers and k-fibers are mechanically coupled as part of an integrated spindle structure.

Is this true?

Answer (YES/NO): NO